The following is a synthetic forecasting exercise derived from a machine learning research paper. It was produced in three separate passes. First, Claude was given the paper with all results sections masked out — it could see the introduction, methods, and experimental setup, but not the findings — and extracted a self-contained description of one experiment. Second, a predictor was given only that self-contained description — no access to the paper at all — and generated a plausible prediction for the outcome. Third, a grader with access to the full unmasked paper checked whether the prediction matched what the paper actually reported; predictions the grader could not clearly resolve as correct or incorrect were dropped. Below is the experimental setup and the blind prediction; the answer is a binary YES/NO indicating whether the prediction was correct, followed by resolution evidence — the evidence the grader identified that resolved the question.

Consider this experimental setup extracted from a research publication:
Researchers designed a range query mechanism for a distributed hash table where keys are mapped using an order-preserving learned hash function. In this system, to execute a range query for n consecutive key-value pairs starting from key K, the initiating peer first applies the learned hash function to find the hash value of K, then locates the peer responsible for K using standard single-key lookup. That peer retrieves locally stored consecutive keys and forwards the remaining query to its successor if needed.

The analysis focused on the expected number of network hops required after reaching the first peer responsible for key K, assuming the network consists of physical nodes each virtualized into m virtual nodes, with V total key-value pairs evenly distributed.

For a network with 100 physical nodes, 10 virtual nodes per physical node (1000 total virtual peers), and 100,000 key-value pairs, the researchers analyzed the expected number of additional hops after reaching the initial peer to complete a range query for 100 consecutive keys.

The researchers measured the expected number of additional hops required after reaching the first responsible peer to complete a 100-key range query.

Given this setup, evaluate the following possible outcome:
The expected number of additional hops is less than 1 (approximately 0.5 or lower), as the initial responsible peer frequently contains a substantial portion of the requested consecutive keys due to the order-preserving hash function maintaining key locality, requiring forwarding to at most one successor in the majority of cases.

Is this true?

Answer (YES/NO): YES